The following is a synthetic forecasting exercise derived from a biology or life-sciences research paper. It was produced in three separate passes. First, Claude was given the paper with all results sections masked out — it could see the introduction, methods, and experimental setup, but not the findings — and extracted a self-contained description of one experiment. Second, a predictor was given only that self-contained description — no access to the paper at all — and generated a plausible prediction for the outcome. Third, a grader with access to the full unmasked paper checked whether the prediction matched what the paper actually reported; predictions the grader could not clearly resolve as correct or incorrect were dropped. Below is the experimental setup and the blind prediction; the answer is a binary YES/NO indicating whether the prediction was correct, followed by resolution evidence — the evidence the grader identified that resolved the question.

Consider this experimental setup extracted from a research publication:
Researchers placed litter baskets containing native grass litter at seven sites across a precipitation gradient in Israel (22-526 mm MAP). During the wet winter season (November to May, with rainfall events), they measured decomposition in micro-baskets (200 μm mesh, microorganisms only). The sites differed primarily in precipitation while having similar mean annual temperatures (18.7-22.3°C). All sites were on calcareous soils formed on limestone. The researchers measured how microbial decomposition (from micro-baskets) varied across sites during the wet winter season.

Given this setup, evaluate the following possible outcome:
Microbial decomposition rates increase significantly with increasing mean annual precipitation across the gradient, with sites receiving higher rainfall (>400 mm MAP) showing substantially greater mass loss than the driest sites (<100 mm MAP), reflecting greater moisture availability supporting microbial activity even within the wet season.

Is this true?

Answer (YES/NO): YES